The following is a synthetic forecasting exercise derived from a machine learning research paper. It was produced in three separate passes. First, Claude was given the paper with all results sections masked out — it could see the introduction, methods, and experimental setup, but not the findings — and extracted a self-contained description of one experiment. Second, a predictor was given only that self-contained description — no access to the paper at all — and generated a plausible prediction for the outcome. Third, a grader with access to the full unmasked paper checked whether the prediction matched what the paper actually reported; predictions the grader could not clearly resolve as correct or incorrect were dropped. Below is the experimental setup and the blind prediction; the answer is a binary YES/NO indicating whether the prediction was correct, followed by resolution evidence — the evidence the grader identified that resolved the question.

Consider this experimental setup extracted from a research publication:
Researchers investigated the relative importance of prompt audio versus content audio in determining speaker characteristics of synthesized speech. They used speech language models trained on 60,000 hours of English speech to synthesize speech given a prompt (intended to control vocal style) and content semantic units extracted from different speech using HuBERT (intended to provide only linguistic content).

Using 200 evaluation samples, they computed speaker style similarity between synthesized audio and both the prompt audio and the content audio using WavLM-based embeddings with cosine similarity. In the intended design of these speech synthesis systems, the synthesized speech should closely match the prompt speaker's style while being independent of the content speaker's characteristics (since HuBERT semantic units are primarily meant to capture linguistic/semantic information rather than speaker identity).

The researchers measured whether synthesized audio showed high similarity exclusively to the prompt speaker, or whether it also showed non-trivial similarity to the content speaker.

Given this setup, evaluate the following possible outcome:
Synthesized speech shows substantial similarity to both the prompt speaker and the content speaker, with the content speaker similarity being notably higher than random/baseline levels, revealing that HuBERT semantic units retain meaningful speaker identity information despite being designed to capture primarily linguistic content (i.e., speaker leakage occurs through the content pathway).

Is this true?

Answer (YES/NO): YES